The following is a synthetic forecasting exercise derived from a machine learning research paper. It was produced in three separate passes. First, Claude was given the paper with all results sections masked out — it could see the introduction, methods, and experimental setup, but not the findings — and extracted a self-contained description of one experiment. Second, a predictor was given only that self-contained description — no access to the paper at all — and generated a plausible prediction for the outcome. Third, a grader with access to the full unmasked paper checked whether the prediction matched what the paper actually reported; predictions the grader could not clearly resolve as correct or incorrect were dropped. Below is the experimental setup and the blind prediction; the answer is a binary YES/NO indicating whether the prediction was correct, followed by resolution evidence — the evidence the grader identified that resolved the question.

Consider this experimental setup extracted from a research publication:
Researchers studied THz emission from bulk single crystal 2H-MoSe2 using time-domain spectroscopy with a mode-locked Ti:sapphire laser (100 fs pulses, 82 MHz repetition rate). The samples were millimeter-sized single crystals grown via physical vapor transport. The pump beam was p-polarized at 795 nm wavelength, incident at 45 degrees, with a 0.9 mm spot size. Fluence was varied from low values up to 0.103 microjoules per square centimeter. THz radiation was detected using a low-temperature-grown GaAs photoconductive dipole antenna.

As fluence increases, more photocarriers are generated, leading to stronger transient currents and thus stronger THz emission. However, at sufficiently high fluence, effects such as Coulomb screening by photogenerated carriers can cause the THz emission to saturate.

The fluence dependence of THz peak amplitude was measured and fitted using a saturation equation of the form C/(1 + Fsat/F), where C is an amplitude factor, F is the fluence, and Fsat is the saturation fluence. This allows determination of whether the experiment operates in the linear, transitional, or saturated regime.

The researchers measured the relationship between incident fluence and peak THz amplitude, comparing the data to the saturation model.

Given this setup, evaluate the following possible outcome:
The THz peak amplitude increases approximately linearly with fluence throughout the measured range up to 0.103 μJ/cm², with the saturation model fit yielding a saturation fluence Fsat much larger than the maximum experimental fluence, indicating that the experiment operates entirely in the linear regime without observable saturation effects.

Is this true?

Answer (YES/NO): NO